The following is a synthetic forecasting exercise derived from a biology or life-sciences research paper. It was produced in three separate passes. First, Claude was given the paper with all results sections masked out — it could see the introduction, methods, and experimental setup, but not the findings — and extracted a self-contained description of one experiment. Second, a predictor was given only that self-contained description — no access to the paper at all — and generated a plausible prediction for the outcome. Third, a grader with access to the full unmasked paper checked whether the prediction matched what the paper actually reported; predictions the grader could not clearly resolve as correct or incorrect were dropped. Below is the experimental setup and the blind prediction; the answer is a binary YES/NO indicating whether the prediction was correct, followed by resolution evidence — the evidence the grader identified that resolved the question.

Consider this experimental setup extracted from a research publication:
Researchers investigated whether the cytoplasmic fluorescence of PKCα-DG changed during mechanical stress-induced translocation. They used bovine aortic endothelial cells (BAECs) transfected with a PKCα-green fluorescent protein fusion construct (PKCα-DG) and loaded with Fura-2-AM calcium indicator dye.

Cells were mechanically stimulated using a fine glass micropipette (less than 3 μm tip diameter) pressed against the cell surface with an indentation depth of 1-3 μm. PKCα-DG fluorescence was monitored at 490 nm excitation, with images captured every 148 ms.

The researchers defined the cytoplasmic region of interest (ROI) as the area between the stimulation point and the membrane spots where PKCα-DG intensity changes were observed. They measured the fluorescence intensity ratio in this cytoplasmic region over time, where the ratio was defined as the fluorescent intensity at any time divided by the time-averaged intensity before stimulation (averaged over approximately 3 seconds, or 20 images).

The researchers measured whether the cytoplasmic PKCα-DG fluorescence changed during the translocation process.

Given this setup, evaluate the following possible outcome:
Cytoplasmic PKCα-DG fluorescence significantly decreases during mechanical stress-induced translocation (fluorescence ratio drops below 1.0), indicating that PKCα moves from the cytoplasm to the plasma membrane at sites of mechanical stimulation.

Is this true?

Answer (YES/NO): NO